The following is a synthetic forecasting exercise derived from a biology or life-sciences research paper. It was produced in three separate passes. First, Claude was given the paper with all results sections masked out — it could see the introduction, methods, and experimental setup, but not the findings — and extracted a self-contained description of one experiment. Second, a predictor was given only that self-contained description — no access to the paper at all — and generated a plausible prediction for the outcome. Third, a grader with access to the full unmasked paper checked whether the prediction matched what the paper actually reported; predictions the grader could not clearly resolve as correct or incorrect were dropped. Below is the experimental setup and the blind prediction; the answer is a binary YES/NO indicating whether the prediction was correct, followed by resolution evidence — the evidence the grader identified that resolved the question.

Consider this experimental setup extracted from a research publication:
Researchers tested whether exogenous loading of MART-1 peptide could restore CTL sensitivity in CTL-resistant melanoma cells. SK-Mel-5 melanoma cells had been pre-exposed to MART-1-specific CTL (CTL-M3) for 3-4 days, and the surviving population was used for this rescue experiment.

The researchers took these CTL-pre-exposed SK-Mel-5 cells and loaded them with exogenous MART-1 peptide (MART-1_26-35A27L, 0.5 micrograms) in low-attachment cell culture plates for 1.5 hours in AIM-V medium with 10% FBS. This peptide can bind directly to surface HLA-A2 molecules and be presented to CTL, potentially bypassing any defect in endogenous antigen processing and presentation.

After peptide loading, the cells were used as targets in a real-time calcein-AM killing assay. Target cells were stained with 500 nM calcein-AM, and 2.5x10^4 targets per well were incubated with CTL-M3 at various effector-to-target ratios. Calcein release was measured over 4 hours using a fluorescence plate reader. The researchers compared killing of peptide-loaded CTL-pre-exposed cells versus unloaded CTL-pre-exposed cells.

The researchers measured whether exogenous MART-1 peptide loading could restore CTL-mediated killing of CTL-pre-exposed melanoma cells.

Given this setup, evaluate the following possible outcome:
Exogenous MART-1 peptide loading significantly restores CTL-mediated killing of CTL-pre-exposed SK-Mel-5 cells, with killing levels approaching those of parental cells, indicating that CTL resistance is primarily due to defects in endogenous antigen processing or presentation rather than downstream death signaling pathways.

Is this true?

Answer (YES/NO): NO